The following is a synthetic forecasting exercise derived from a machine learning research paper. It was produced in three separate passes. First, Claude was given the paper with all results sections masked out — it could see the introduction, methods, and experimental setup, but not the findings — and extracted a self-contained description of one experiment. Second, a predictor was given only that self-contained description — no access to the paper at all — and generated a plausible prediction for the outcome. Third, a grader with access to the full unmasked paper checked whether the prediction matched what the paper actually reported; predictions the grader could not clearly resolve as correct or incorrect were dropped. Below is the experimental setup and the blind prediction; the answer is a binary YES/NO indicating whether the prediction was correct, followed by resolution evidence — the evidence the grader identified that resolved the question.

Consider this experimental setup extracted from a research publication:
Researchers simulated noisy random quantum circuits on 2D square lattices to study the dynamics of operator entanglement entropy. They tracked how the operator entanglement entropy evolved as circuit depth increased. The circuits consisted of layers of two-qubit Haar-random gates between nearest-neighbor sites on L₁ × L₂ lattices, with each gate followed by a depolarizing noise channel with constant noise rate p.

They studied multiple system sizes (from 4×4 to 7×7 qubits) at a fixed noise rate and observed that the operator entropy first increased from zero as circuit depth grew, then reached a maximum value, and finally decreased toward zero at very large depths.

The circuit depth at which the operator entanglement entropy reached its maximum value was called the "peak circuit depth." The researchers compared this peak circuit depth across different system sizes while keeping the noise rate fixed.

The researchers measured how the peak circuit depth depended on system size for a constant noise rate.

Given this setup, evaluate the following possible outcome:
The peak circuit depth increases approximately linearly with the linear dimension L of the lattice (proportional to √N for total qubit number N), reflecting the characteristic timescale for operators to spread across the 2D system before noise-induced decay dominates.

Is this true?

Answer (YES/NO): NO